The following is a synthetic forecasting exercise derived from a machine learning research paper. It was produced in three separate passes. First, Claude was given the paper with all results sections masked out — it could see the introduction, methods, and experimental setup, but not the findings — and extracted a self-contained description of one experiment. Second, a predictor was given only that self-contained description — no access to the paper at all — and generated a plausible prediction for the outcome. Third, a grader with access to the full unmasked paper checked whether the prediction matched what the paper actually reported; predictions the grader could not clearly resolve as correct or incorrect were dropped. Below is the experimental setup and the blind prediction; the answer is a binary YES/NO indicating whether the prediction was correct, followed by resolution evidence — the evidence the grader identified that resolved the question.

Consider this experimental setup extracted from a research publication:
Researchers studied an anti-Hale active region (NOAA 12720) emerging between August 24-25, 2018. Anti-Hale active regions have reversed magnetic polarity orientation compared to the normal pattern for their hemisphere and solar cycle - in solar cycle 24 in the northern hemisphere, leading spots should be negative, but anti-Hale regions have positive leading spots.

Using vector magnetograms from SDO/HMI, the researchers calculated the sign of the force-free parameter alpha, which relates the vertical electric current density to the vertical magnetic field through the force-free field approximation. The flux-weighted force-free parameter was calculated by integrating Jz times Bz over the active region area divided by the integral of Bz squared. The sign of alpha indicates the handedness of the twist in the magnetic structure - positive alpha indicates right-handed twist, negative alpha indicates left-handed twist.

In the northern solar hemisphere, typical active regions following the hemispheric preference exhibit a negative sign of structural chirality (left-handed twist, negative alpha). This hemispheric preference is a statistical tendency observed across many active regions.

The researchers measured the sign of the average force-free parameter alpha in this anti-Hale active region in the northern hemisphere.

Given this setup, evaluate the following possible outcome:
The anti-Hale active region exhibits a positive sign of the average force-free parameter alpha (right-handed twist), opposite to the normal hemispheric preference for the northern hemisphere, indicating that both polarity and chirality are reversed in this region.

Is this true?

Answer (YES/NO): YES